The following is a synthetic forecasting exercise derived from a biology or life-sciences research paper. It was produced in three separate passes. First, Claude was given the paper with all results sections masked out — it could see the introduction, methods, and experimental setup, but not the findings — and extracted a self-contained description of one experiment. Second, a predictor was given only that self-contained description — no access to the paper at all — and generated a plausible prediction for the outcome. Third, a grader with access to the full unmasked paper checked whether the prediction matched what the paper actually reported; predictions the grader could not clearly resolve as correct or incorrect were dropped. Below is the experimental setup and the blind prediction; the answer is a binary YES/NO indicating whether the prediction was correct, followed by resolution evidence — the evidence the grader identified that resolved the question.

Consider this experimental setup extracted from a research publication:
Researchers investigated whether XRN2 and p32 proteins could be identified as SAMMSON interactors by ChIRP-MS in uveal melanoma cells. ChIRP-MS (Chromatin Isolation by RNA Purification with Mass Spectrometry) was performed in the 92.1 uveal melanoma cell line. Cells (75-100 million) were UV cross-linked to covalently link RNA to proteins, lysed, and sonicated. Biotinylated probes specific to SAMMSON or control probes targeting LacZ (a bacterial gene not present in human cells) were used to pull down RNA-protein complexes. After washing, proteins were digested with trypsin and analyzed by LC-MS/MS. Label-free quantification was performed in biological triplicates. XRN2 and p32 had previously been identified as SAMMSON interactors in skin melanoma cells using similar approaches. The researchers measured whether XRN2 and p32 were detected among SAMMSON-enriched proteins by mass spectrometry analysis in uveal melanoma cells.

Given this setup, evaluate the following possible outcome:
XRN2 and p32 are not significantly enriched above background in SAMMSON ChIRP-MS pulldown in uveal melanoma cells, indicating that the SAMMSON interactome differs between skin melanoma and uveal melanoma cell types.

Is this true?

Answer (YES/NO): NO